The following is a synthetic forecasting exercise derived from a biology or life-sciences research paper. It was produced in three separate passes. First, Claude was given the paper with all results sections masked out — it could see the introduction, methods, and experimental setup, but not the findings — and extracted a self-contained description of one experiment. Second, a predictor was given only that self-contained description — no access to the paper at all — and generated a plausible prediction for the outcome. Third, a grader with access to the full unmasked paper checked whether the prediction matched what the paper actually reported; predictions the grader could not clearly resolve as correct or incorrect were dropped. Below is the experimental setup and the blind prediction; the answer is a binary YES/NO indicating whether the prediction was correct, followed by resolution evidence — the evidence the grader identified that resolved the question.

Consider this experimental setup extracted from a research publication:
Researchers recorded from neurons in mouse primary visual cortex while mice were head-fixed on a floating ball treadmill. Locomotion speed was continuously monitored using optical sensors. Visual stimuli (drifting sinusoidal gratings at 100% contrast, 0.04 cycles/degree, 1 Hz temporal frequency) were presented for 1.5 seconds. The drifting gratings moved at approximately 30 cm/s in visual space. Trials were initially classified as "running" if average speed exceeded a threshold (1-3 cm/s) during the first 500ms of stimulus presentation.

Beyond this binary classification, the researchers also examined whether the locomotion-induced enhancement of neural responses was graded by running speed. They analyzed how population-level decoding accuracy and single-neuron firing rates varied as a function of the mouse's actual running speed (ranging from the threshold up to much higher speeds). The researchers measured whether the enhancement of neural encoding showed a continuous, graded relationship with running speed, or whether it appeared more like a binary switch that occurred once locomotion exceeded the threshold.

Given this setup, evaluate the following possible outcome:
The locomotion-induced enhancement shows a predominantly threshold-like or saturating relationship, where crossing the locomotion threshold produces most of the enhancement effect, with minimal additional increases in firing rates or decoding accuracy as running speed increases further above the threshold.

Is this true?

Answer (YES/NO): YES